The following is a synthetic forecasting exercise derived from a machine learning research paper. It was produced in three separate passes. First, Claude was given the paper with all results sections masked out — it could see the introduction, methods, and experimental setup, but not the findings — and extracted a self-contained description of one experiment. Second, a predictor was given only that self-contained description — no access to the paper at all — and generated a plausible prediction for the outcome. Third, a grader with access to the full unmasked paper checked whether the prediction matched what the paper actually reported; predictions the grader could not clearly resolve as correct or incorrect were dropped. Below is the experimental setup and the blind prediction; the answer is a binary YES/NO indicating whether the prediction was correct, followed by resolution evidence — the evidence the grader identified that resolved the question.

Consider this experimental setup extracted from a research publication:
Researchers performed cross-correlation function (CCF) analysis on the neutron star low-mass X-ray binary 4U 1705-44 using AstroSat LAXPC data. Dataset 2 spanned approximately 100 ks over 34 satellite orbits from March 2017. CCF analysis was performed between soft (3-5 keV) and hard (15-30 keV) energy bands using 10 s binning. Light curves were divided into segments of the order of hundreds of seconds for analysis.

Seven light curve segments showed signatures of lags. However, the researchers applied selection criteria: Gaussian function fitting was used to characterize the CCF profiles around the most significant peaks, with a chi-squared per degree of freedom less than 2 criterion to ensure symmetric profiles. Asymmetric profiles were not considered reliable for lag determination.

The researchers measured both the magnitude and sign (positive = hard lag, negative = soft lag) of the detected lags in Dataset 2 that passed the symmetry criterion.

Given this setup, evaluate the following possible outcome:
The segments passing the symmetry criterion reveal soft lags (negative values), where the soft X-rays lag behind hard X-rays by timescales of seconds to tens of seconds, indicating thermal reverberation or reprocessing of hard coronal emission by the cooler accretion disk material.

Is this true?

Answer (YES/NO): NO